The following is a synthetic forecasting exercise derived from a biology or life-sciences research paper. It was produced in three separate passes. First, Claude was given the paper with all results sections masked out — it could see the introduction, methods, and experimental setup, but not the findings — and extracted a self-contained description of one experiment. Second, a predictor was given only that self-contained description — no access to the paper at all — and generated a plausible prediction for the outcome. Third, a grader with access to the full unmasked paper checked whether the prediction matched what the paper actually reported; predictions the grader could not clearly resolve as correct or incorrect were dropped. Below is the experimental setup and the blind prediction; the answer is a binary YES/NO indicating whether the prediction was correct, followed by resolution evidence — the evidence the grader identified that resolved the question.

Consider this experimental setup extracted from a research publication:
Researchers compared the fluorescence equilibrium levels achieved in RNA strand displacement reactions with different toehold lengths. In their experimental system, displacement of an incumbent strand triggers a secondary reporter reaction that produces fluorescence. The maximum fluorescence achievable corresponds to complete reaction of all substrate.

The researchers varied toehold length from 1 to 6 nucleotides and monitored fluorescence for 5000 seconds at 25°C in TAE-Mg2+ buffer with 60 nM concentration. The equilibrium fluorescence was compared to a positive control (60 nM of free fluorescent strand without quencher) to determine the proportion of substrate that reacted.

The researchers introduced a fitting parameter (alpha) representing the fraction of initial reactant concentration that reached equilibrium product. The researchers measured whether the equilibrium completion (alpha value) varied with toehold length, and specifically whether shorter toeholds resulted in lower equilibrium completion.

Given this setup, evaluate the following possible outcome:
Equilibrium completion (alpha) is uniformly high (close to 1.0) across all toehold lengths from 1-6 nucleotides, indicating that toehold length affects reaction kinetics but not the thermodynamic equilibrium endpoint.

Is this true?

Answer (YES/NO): NO